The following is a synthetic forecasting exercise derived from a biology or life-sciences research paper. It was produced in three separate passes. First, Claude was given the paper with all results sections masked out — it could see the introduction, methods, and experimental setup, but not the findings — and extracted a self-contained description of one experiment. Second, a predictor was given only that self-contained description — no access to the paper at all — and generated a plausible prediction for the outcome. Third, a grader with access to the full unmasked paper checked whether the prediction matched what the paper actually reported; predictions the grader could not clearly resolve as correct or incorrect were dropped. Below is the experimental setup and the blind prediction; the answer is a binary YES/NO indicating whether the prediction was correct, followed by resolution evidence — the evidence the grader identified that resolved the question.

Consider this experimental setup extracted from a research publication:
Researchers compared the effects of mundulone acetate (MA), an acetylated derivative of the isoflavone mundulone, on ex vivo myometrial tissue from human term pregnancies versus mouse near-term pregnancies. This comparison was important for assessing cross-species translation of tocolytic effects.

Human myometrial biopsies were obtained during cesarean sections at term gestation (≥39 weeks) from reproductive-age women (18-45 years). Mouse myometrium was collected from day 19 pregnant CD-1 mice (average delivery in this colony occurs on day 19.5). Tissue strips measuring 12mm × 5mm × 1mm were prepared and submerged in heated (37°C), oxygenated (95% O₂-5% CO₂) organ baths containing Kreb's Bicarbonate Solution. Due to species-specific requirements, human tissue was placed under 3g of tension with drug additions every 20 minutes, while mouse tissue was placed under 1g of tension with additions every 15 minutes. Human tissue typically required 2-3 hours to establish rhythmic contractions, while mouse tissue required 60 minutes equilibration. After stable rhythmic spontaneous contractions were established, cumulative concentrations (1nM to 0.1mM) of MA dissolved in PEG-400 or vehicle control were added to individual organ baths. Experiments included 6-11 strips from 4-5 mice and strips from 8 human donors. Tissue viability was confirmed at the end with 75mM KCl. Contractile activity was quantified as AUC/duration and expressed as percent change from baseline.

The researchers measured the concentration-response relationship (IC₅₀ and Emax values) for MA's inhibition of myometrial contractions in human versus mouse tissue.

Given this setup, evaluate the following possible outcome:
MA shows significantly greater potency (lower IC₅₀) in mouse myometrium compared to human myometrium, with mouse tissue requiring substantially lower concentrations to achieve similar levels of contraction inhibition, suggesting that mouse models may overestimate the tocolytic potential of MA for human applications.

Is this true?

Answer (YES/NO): NO